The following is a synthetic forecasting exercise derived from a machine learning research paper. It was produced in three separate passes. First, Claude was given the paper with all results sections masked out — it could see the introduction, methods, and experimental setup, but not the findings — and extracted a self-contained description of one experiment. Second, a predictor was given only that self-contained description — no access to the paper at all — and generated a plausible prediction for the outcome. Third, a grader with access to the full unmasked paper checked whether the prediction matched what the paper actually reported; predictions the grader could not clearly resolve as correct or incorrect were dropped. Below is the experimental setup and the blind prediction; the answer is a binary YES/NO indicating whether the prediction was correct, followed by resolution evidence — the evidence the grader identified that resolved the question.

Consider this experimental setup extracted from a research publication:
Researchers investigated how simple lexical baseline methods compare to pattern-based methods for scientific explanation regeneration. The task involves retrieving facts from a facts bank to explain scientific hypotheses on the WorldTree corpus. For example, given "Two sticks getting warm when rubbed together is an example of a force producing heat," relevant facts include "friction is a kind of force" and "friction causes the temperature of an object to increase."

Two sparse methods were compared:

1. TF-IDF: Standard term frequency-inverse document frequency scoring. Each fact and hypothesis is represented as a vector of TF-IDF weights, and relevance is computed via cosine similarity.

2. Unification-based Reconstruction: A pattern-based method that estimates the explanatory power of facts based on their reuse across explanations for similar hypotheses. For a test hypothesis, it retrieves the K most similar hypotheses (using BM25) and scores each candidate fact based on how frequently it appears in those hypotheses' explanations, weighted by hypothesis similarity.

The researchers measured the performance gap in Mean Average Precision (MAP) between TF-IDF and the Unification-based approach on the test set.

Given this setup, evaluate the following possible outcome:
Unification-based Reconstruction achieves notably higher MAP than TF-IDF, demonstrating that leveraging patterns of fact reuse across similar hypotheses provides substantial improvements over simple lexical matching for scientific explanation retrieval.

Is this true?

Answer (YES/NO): YES